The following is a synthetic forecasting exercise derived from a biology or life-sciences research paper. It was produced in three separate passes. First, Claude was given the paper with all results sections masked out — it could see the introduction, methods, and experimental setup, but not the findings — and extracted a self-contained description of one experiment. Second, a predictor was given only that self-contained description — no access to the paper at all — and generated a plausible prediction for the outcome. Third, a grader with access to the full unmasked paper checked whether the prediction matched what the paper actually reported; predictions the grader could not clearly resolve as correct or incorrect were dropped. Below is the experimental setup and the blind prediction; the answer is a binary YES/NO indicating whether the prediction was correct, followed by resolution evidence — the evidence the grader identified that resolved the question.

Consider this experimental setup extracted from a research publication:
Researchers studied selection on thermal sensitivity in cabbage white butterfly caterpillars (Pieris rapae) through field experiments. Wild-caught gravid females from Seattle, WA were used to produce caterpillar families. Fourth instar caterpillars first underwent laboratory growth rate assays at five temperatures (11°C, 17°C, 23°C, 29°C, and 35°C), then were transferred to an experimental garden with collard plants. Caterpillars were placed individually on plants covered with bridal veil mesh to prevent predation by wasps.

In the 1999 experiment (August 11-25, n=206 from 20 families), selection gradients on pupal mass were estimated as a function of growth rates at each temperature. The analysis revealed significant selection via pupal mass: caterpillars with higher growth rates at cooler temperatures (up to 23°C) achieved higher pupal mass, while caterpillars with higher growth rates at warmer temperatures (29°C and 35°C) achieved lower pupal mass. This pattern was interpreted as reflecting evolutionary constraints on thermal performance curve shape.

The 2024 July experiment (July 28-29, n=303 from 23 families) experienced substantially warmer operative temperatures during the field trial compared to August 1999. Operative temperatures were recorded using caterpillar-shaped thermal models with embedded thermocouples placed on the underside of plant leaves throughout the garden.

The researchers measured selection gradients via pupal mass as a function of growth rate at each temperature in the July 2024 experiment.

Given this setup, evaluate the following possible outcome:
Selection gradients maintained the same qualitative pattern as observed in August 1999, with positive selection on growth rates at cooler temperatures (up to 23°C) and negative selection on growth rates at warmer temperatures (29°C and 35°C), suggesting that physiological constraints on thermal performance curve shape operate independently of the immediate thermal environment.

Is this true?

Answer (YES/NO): NO